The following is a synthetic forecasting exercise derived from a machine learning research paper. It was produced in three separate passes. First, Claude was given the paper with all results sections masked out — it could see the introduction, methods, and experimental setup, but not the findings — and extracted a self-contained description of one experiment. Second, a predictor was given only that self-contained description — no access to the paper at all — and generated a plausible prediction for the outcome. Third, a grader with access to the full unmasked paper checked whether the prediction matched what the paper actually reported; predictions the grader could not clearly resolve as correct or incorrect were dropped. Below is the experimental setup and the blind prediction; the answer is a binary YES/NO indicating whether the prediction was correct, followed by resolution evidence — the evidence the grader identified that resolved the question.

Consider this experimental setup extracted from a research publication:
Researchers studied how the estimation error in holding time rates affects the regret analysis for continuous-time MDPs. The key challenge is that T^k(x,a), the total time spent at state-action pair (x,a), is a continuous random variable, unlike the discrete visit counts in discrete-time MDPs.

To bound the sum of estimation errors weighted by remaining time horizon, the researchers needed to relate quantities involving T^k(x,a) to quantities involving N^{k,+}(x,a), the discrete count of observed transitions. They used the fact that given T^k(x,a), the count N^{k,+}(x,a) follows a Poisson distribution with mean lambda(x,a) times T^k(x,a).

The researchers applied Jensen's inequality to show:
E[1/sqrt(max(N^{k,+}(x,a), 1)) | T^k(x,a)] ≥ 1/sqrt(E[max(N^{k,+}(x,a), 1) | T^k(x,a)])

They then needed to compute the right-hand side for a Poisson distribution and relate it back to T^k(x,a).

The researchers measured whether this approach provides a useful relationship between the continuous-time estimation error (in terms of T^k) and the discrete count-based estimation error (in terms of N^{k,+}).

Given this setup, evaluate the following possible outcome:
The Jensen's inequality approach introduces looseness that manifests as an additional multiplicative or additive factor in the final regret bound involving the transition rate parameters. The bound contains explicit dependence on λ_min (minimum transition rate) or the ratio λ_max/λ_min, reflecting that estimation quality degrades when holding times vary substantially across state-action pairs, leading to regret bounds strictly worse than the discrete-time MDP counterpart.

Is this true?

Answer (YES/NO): YES